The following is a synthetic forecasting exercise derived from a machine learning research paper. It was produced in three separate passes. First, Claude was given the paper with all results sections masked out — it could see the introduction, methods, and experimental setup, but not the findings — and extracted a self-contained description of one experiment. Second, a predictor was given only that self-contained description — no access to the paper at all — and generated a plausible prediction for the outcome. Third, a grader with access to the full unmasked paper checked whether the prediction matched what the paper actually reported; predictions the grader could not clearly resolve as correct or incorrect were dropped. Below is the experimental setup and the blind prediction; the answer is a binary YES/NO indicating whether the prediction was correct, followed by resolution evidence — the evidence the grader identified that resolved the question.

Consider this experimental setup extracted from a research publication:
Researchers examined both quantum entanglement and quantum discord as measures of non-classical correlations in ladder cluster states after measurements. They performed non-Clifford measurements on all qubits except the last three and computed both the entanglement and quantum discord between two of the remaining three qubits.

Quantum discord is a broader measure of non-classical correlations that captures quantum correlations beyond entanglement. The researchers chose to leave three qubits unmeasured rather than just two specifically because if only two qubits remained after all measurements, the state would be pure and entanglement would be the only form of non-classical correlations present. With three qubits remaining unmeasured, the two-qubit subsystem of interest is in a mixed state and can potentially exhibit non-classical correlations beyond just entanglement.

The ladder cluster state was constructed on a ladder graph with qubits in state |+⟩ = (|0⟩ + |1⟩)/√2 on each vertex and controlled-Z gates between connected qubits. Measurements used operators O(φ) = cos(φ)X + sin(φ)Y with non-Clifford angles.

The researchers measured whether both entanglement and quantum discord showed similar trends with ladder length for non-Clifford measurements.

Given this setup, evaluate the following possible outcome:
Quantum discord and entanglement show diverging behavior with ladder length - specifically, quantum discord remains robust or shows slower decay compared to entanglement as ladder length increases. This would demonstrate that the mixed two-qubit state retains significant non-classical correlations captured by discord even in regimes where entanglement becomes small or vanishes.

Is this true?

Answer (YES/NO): NO